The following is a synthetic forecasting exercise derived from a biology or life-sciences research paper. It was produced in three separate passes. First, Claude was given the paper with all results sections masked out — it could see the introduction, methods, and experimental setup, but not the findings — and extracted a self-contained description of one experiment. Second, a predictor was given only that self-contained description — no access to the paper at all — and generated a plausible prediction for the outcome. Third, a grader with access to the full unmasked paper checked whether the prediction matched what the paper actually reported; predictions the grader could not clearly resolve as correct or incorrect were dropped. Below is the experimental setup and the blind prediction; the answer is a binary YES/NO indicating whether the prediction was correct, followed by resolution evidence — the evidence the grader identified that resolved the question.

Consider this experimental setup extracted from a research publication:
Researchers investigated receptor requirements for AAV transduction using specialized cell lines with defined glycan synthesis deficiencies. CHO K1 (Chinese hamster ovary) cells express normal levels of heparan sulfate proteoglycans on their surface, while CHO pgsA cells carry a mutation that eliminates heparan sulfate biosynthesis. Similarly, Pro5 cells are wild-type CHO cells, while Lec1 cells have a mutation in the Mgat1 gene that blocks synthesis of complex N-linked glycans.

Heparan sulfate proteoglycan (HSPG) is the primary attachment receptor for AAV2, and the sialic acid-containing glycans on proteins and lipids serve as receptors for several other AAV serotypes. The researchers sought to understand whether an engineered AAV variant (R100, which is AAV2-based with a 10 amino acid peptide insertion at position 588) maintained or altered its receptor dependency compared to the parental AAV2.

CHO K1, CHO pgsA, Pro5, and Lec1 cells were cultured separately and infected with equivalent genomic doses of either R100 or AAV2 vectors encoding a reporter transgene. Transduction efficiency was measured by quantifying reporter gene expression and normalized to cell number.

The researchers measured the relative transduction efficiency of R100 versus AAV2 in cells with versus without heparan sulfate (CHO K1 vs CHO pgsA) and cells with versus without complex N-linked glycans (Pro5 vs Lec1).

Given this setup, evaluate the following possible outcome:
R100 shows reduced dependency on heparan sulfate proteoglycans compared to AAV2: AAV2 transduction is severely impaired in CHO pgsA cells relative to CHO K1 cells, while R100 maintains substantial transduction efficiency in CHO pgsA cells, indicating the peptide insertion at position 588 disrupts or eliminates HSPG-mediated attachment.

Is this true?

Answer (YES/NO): YES